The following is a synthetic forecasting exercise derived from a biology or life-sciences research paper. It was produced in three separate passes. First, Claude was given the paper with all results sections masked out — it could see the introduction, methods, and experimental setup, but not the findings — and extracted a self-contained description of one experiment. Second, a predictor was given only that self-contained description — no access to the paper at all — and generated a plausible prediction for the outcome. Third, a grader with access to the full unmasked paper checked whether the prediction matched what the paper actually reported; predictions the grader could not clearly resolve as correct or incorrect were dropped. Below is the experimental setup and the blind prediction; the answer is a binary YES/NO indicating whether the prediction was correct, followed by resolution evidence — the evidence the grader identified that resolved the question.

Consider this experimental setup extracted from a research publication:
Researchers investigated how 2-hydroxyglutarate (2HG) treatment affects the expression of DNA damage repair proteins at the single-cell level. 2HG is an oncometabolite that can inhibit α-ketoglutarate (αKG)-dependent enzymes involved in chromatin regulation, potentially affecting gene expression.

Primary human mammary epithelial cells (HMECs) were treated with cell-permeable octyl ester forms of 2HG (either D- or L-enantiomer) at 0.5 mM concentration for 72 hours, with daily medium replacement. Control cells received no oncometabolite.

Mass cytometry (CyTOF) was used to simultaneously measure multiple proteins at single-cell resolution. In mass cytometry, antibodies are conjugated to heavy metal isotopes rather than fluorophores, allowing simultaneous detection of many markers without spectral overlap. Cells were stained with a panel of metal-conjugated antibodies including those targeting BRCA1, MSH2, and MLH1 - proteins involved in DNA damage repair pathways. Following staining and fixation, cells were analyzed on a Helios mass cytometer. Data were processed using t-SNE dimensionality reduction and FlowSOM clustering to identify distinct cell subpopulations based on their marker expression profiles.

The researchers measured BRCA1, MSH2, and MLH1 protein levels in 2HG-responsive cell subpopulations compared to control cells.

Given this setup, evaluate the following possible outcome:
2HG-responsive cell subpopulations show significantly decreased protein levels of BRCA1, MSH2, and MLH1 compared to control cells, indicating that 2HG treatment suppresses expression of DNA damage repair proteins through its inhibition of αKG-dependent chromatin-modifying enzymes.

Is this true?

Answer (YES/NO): YES